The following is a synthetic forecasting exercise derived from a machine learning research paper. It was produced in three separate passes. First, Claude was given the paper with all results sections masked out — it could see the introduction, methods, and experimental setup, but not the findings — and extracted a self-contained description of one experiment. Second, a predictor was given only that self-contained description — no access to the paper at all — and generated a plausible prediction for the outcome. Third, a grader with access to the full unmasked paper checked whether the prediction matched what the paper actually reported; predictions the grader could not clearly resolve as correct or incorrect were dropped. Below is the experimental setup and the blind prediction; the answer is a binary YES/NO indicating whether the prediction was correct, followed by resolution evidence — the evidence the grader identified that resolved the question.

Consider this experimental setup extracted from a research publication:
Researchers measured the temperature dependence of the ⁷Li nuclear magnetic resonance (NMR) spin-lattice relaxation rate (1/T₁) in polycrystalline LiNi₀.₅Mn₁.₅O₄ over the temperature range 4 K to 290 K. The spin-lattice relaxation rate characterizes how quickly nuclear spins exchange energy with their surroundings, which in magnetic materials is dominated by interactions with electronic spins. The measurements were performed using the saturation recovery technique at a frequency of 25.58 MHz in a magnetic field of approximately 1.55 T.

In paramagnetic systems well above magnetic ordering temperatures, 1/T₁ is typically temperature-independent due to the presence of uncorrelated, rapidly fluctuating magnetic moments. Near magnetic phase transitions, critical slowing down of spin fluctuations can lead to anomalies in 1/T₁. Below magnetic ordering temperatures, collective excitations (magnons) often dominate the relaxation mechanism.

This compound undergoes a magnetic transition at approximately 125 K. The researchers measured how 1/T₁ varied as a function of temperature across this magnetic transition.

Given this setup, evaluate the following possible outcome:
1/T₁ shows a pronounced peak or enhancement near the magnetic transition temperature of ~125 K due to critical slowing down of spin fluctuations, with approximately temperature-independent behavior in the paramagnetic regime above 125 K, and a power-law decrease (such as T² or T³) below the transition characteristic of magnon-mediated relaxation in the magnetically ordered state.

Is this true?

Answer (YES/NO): NO